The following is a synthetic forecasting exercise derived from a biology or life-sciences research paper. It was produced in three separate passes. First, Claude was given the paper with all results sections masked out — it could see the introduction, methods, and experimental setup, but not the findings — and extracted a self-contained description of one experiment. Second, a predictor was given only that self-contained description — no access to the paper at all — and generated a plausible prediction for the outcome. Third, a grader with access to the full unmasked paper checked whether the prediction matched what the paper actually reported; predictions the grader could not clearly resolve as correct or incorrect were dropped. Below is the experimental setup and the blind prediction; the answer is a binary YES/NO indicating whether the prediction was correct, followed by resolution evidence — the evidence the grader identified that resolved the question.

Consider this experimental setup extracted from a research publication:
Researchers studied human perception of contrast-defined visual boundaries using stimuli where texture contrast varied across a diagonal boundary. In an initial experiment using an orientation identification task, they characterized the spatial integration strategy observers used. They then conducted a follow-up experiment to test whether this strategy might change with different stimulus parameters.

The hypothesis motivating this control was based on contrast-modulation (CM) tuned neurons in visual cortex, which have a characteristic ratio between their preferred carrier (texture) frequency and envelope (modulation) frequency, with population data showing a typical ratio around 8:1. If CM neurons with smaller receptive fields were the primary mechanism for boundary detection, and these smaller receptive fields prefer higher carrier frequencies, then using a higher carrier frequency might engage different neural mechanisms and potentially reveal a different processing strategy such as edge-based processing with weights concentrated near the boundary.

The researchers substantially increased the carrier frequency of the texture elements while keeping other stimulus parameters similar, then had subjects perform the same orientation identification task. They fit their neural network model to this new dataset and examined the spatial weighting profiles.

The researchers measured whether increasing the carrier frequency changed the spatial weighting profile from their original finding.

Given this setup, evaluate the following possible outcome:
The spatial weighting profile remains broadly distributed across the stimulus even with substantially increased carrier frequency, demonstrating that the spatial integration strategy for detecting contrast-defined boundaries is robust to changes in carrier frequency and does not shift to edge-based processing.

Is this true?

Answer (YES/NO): YES